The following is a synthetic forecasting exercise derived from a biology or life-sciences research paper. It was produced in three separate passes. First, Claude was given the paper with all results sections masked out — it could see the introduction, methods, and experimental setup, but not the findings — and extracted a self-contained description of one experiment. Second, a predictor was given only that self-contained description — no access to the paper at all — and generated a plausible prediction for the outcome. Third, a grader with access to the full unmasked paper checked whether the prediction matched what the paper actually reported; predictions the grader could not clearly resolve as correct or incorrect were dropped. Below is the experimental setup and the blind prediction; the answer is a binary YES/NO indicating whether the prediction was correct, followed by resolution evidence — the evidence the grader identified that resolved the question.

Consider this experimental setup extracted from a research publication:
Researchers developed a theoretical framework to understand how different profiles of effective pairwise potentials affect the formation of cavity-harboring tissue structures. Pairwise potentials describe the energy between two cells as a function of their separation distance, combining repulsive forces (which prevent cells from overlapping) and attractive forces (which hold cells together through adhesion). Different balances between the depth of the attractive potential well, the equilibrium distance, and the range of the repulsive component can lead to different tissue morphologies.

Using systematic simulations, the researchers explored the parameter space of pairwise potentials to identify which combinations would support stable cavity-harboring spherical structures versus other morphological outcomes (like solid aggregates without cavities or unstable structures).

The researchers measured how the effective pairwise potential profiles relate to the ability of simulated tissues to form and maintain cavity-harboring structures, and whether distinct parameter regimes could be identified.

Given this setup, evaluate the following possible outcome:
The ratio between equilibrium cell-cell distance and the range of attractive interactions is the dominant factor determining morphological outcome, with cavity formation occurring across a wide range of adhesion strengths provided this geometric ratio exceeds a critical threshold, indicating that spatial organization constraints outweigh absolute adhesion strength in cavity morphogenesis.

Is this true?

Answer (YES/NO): NO